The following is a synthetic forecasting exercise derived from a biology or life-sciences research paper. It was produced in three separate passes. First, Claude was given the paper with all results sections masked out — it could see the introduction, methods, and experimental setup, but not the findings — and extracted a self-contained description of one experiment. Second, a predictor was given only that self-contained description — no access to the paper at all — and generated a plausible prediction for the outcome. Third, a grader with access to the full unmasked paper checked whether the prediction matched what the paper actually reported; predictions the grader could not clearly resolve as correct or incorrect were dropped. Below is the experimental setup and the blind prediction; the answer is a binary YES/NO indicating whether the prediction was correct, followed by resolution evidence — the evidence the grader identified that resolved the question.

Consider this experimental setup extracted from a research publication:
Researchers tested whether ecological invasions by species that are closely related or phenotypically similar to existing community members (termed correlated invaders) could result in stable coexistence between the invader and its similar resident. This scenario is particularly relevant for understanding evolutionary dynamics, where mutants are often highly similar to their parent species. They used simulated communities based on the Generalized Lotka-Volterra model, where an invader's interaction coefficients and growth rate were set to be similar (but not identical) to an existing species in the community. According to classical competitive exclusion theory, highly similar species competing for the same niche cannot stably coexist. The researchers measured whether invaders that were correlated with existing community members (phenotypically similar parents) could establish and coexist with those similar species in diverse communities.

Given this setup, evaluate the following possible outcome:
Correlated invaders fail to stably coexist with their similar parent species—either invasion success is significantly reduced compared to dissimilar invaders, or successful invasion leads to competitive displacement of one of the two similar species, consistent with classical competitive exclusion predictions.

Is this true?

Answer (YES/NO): NO